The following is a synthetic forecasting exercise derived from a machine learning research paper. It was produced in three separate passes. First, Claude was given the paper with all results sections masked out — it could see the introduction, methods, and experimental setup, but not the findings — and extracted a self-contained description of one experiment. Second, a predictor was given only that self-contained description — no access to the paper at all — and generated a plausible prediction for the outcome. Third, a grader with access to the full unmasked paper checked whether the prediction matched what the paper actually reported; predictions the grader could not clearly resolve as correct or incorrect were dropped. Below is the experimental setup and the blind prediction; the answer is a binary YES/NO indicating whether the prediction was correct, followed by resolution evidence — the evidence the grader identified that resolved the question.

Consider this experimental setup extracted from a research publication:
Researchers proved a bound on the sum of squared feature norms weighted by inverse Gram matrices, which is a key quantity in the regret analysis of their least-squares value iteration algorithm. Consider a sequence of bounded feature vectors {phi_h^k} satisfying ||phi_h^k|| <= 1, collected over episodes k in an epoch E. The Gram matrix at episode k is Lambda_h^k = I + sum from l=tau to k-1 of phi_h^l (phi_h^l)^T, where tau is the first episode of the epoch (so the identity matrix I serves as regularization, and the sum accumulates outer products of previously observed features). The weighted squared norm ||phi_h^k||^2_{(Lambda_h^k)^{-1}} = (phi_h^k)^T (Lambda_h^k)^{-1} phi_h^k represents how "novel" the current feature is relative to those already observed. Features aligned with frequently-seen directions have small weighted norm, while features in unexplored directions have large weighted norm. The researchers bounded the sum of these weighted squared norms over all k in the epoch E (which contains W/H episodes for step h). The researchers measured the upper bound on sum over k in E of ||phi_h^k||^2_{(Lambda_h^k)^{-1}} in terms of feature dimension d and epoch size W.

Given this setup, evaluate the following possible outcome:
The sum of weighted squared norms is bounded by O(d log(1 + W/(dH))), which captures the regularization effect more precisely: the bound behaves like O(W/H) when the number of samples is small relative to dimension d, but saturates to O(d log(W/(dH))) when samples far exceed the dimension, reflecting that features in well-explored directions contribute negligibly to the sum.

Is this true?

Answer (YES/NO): NO